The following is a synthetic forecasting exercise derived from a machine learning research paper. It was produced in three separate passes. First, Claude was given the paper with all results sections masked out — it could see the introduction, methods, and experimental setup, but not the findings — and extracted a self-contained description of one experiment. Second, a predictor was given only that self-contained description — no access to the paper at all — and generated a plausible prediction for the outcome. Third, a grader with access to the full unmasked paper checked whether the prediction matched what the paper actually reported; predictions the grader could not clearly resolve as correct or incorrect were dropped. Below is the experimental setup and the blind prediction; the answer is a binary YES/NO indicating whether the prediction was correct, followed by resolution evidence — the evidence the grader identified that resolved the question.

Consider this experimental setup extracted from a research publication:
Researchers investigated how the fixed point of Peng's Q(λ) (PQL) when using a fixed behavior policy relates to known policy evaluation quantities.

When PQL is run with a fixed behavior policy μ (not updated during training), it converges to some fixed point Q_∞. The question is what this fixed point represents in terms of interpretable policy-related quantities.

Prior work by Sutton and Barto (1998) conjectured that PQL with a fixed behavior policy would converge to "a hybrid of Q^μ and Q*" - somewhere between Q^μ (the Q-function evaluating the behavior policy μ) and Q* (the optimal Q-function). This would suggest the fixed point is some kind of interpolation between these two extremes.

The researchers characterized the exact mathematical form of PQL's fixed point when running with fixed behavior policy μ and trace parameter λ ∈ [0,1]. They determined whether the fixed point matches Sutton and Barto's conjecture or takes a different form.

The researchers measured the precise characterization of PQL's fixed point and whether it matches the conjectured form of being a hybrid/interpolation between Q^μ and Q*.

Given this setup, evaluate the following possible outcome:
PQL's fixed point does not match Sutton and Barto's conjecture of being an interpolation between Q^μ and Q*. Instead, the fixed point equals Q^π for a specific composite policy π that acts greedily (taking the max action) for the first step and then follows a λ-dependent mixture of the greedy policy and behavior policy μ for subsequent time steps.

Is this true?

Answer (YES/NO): NO